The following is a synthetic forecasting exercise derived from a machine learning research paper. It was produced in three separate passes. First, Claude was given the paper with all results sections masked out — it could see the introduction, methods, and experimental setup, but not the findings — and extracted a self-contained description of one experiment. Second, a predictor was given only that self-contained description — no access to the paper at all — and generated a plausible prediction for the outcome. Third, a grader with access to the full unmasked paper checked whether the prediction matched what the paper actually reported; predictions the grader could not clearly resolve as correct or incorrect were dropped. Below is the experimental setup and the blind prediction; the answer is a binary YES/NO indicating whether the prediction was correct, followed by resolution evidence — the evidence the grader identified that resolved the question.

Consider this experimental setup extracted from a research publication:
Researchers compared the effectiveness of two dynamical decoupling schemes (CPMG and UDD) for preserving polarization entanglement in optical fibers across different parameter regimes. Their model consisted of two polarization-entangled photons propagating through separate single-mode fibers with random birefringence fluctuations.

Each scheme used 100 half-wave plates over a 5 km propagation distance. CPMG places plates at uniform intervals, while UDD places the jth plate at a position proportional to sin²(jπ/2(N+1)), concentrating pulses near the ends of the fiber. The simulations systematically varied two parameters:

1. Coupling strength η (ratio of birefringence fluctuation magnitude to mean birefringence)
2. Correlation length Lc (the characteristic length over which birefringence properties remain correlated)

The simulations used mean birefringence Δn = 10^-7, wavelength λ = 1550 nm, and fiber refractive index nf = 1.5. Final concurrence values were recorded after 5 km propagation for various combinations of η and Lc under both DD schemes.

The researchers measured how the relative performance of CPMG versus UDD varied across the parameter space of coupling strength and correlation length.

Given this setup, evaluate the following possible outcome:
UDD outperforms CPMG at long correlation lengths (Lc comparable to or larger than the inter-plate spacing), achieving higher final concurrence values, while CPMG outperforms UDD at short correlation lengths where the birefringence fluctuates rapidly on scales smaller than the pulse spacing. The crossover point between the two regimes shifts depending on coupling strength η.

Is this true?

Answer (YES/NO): NO